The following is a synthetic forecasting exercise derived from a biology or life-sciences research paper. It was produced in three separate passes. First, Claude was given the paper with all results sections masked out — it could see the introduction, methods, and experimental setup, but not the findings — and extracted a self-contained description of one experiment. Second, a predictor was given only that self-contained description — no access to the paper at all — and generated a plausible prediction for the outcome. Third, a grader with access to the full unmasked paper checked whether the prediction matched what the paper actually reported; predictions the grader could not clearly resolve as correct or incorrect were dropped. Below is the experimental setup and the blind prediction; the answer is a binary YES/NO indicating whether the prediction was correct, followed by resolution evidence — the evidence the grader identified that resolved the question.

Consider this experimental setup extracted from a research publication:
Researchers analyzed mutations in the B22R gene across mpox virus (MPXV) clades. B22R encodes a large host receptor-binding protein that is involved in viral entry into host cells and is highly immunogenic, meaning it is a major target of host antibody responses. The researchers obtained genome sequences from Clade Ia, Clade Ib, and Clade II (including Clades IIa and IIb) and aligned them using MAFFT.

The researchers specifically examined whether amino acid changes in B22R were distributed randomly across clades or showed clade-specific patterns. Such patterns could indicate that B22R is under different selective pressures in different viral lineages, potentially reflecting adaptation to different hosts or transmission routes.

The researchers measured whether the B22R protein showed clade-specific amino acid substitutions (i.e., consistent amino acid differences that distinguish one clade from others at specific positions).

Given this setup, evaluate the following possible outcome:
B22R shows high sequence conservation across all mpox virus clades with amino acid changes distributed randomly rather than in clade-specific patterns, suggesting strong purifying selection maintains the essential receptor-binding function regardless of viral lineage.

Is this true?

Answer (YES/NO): NO